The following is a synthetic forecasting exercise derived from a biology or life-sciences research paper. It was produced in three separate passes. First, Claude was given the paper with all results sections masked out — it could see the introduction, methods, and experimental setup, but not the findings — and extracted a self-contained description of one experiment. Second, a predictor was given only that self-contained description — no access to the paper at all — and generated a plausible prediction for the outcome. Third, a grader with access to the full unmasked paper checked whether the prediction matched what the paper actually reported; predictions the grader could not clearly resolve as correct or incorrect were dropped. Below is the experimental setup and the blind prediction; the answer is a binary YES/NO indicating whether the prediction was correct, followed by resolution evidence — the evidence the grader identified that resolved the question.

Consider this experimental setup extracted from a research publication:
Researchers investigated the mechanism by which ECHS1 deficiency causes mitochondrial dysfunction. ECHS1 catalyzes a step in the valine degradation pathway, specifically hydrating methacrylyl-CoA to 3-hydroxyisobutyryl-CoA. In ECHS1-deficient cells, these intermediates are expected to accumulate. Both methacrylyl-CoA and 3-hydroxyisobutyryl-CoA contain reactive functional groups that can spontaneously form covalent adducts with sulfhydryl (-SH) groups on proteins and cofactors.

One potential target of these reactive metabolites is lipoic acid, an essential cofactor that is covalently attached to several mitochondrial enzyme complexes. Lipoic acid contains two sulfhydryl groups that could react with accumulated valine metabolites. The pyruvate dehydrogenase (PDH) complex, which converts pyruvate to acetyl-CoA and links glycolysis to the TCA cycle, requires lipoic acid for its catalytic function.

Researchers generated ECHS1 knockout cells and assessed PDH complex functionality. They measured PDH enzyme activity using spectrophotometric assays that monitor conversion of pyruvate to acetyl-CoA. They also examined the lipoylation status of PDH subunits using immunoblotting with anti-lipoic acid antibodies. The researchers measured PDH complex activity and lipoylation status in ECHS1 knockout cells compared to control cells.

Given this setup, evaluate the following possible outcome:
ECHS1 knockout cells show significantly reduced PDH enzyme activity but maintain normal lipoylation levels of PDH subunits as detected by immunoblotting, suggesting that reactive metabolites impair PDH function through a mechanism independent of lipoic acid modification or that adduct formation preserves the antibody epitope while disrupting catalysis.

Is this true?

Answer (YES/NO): NO